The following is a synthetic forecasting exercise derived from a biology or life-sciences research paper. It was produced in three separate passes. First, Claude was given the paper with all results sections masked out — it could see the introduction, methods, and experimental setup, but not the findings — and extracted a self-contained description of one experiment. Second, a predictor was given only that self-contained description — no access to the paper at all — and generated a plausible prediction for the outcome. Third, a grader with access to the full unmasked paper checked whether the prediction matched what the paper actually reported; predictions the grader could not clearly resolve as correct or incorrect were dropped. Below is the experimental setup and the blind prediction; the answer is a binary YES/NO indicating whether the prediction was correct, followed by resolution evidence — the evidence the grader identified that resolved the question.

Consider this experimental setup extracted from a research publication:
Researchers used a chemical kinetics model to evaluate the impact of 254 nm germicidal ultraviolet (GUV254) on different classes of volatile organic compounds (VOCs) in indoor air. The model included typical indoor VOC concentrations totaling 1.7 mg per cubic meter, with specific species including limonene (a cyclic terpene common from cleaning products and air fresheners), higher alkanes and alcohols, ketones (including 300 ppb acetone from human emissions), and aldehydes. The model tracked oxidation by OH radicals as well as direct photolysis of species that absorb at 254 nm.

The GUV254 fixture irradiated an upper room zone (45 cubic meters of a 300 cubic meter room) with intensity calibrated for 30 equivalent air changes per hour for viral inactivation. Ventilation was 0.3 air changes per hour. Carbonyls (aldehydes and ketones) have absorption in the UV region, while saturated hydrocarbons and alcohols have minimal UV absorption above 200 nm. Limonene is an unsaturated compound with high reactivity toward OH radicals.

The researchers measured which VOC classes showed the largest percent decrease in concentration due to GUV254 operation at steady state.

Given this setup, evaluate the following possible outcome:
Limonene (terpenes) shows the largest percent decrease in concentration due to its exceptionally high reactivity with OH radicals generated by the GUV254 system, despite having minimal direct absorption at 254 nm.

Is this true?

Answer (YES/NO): NO